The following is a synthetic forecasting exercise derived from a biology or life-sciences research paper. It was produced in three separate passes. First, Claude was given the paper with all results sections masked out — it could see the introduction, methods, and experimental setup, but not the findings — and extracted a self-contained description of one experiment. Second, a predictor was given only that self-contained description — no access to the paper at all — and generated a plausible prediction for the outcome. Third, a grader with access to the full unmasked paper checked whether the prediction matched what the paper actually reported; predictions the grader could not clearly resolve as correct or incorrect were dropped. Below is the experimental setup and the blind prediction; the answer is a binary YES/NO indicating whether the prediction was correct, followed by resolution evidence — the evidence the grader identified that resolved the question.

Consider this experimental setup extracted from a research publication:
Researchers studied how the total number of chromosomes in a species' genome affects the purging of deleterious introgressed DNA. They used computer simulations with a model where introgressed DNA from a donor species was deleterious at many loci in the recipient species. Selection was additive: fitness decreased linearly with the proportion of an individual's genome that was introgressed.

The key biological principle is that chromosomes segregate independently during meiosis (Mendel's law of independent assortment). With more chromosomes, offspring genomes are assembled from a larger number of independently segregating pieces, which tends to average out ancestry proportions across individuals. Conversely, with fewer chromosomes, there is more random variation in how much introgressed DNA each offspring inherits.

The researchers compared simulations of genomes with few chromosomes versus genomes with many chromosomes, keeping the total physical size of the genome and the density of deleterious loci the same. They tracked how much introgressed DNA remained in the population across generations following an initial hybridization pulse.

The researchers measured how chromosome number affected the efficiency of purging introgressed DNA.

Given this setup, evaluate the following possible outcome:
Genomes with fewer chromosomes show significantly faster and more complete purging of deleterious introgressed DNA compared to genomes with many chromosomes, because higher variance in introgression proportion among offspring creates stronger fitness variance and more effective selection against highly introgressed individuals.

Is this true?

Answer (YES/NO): YES